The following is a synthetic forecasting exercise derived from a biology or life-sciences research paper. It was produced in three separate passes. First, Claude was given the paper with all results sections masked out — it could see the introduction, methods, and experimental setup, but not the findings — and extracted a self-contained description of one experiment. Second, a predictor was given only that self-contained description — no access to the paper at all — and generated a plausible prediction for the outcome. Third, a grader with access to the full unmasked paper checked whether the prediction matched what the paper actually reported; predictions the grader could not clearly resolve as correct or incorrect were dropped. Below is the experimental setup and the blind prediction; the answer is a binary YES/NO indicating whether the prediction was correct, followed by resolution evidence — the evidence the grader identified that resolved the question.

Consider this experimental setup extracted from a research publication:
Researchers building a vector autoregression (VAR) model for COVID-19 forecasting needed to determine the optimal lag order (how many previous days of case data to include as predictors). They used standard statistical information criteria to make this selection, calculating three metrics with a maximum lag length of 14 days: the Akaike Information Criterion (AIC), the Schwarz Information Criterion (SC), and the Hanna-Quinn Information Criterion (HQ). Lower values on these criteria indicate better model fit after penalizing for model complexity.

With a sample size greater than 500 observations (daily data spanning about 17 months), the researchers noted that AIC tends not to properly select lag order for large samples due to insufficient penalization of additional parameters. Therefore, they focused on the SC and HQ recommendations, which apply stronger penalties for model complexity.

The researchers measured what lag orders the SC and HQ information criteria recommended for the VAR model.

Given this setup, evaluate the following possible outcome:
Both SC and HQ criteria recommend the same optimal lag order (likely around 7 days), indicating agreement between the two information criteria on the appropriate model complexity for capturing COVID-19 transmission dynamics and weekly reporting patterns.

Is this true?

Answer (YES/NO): NO